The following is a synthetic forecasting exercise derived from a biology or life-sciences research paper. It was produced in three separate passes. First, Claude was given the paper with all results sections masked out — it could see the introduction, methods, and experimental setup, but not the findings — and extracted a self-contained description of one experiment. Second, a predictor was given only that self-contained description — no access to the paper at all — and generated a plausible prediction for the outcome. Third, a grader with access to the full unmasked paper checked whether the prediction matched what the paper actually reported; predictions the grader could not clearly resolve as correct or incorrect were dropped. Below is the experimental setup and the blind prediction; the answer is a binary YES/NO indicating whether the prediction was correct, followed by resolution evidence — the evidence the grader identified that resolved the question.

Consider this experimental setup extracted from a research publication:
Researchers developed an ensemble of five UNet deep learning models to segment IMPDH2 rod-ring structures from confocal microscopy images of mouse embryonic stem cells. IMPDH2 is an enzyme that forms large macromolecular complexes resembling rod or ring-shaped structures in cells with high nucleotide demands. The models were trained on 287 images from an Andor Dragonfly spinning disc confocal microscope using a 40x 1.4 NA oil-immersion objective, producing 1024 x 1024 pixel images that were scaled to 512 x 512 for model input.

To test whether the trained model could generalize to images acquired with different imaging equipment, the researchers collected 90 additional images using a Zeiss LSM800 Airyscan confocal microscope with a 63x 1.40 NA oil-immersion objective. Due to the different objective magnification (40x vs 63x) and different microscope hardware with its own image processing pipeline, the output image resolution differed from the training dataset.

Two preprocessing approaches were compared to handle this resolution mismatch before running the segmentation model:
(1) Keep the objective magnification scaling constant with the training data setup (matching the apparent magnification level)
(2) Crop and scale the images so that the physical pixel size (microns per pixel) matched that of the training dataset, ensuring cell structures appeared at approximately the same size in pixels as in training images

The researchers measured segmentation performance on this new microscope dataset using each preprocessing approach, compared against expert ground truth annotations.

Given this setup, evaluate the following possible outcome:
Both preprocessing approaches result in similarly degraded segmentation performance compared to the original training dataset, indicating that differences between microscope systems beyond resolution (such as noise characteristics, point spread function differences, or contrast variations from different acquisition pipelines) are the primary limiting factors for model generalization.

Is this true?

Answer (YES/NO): NO